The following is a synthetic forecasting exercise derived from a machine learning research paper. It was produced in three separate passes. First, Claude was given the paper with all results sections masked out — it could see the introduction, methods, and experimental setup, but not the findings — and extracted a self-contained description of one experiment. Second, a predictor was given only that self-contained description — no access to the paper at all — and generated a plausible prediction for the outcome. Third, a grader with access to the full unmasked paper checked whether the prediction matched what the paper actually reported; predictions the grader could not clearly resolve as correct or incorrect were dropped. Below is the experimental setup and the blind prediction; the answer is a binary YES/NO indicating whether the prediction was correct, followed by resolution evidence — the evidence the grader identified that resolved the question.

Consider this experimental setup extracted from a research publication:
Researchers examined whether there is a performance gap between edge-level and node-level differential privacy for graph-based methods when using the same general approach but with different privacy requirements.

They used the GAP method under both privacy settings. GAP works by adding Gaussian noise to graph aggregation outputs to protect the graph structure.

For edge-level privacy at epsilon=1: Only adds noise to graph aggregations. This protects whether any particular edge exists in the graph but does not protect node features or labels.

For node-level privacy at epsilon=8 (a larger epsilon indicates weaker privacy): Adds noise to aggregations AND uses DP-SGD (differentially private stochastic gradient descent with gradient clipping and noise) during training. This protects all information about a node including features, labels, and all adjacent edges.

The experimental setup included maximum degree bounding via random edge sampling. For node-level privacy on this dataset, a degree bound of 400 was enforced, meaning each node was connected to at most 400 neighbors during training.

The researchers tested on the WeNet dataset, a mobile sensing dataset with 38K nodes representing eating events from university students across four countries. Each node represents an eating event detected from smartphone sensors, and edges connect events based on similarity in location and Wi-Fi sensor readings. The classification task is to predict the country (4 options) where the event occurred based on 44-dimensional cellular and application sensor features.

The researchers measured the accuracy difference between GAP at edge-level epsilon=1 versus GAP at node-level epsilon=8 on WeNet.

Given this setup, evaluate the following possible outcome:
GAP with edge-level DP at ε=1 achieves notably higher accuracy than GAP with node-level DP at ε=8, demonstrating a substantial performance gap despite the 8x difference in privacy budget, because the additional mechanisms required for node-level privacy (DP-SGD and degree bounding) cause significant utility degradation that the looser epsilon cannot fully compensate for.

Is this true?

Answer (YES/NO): YES